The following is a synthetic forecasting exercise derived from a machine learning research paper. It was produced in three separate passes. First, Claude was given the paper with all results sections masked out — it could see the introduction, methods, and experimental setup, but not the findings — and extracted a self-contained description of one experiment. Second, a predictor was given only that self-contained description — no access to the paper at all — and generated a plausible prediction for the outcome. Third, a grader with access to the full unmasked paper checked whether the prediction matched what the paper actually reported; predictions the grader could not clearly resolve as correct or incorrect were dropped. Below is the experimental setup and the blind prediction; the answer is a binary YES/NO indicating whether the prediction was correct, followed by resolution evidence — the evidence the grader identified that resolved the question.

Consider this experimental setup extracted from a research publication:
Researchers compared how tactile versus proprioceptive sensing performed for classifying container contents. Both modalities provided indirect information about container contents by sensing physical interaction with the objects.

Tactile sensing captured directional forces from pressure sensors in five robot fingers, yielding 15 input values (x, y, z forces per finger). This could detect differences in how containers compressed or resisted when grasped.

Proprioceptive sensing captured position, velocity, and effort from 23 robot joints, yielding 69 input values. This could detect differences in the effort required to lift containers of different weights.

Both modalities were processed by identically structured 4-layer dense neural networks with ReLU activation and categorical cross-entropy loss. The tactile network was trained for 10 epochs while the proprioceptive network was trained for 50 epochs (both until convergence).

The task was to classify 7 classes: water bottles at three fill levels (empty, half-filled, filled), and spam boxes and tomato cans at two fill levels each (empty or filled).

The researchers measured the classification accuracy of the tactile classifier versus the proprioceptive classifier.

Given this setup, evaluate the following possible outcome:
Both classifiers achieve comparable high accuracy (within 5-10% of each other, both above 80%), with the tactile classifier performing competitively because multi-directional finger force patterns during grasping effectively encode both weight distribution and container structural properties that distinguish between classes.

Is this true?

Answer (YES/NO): NO